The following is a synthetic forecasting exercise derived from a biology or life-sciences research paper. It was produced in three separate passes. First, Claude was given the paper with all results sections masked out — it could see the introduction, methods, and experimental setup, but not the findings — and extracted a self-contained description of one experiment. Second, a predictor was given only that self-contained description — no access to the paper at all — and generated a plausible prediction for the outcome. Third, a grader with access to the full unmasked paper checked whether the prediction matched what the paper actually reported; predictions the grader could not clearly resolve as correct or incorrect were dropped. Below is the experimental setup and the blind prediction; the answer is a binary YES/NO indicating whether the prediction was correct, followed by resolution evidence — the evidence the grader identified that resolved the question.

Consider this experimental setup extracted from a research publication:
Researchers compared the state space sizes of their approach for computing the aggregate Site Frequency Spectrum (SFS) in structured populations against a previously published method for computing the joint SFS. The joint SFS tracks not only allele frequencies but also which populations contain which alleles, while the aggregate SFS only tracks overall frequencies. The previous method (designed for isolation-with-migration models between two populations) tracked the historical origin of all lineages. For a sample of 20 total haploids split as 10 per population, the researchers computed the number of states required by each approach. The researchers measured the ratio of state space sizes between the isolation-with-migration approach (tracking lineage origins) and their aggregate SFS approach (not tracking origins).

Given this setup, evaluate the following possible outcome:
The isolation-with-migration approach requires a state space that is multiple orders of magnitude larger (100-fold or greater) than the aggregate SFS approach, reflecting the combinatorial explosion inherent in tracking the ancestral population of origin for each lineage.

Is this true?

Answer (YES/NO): YES